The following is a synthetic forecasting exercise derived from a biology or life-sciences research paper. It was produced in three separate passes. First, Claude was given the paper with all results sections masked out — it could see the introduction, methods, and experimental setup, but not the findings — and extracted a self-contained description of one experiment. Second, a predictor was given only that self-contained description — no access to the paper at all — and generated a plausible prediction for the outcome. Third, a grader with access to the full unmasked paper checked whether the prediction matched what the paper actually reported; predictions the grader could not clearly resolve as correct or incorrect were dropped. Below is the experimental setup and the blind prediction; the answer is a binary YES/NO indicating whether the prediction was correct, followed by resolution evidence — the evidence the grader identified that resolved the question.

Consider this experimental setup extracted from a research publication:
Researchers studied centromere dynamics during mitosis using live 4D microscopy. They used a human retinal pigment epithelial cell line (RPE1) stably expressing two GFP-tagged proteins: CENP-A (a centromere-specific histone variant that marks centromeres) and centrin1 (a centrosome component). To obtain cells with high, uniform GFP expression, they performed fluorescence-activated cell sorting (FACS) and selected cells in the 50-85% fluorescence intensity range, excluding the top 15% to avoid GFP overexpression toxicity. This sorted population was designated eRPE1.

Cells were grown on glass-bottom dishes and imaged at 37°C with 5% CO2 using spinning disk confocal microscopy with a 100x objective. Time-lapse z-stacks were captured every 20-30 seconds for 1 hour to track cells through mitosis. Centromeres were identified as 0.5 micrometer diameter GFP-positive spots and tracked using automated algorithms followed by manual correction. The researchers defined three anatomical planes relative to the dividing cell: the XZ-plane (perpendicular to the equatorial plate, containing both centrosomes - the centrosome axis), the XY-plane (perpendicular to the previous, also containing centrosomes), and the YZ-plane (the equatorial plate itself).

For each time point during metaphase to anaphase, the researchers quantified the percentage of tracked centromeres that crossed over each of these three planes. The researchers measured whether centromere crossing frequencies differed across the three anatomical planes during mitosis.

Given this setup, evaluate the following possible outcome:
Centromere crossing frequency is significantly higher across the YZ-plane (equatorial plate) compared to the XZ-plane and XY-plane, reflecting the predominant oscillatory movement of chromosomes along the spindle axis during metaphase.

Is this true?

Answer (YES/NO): YES